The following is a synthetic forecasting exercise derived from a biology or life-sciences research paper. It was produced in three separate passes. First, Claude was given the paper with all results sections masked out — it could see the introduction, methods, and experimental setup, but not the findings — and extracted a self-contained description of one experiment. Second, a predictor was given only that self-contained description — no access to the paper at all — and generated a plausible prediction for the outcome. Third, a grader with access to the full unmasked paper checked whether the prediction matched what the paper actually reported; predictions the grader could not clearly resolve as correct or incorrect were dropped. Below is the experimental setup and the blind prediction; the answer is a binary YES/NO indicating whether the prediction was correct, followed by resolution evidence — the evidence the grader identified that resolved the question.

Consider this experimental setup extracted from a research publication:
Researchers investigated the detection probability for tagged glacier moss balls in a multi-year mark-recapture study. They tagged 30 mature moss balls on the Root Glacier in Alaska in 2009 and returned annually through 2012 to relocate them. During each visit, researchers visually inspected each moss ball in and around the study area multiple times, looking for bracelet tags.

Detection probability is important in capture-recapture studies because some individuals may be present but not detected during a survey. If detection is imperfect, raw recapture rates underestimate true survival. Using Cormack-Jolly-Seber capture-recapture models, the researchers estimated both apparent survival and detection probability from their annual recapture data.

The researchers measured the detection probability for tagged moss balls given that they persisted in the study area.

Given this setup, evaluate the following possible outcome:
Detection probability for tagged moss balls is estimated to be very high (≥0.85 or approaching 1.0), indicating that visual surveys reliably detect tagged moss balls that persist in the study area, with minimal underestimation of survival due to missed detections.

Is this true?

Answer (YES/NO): NO